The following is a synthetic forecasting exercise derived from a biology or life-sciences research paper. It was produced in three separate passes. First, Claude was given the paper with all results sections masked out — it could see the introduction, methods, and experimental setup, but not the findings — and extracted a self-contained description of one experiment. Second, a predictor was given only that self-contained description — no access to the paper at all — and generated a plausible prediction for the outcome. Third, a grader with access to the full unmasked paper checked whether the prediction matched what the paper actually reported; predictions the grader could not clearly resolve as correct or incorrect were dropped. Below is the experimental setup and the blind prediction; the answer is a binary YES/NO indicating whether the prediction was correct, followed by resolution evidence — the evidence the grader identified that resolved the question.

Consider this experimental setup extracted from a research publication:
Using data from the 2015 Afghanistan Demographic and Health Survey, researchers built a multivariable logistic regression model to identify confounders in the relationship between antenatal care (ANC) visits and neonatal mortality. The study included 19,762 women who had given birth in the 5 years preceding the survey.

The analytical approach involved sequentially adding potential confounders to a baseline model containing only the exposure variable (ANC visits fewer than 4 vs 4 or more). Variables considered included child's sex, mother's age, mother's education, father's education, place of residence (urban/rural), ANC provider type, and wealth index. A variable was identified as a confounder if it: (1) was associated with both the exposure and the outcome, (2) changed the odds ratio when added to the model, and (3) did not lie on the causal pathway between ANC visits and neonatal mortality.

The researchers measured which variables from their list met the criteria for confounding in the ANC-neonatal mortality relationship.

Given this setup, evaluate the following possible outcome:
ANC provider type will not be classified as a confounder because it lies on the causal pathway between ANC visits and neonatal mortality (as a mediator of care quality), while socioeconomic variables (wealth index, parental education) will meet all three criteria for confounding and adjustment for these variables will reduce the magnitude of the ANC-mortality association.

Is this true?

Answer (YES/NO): NO